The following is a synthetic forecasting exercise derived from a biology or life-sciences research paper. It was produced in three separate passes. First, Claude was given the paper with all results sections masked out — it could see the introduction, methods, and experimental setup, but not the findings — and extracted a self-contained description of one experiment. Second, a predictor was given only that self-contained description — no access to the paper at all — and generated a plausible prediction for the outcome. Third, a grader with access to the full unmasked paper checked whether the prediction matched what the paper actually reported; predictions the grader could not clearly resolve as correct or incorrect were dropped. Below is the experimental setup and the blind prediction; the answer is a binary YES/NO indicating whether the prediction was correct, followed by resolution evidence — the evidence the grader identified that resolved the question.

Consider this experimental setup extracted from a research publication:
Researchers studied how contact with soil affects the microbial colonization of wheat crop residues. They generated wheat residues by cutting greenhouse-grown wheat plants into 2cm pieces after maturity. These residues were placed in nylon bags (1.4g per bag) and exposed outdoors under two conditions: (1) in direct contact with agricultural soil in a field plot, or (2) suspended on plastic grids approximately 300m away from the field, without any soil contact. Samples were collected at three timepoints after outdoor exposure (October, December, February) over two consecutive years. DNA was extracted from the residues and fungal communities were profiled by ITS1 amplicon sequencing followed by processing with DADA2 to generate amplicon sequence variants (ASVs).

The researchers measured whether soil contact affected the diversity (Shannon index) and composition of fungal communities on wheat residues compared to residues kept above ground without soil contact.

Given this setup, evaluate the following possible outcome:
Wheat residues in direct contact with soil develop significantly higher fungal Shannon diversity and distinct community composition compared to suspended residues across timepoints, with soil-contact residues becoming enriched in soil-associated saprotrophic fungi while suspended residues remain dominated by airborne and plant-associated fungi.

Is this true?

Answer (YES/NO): NO